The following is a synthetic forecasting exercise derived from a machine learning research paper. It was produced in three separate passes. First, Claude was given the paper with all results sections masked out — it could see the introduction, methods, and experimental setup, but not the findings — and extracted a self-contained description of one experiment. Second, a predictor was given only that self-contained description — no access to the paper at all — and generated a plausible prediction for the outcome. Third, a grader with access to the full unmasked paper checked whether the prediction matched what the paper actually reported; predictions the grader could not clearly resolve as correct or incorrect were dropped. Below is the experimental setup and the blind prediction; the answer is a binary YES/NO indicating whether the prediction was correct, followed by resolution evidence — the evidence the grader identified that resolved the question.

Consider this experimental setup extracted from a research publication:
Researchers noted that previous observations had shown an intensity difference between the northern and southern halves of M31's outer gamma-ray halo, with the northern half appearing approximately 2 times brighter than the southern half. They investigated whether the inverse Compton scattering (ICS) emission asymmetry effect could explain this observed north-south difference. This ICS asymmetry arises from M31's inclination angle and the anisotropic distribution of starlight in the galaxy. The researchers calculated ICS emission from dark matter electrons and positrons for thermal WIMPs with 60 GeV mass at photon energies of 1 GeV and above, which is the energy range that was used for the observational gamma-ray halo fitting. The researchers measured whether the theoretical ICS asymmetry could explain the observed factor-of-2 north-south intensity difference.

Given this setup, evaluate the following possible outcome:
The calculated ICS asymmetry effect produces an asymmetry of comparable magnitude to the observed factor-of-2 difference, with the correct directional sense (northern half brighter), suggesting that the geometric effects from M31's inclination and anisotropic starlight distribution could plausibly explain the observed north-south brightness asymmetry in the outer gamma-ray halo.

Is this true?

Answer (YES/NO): NO